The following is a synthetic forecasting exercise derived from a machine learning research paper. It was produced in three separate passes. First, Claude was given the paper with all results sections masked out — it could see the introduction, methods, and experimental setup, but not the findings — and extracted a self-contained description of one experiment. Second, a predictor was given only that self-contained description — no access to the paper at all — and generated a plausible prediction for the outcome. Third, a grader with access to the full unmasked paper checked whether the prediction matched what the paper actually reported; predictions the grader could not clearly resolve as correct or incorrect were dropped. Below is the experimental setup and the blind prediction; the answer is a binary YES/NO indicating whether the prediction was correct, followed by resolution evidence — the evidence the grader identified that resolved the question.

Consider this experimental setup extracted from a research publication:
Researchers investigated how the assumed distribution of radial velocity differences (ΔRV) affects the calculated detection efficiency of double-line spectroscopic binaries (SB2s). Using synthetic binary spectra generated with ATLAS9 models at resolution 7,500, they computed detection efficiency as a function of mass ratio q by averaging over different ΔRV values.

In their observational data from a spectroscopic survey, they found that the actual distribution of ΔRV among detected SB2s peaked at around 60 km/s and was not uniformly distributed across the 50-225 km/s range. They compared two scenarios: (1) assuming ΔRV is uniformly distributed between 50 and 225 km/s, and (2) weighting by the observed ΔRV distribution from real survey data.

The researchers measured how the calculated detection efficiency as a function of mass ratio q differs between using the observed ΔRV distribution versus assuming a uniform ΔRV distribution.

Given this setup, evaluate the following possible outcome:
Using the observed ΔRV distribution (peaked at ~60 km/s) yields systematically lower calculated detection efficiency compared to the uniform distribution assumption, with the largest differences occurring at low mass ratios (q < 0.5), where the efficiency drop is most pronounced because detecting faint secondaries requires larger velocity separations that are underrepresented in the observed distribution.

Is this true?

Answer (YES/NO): NO